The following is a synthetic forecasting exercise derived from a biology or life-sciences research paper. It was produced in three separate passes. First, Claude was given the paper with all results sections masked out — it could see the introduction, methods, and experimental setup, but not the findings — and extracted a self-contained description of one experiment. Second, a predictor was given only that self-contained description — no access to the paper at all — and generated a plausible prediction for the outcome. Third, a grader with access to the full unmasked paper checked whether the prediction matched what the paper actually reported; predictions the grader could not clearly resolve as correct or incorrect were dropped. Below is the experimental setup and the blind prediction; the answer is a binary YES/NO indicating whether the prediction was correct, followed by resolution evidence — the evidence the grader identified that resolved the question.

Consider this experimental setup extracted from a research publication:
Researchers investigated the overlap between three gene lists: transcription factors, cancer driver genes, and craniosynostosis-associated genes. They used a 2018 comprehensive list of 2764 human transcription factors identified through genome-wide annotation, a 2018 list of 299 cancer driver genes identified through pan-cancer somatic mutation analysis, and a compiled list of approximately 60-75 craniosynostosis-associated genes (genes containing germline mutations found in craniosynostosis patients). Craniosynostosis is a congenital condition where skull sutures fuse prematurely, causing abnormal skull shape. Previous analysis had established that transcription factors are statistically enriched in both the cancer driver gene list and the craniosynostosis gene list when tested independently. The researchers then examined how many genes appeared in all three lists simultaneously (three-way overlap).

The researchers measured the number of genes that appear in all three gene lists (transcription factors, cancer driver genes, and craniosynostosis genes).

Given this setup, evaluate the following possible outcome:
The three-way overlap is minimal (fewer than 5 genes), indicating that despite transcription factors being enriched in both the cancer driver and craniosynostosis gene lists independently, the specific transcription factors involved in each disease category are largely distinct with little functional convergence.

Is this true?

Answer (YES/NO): YES